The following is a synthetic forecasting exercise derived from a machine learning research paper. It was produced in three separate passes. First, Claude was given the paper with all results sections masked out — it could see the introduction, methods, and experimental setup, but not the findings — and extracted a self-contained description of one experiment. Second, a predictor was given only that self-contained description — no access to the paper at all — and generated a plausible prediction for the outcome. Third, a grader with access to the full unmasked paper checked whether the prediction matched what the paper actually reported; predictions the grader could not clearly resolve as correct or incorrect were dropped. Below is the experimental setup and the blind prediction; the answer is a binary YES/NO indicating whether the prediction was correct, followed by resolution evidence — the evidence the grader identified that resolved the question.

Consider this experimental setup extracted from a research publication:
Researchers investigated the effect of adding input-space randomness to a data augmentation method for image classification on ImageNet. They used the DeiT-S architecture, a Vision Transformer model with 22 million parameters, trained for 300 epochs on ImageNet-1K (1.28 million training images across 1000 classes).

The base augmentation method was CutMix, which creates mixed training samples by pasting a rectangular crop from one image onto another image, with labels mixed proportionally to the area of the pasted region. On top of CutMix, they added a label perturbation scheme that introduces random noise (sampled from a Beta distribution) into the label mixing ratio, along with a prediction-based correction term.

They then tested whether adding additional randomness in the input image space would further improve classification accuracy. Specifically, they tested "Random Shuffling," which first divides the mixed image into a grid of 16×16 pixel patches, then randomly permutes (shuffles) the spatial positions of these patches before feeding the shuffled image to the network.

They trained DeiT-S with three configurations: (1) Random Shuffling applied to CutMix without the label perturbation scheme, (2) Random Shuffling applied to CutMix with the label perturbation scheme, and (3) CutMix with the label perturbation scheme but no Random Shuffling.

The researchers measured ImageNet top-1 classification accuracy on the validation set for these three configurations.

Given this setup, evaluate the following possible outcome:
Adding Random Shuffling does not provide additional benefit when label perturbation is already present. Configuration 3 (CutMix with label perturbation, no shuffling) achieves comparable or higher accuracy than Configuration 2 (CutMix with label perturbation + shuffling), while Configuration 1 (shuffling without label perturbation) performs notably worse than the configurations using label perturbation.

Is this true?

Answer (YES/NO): YES